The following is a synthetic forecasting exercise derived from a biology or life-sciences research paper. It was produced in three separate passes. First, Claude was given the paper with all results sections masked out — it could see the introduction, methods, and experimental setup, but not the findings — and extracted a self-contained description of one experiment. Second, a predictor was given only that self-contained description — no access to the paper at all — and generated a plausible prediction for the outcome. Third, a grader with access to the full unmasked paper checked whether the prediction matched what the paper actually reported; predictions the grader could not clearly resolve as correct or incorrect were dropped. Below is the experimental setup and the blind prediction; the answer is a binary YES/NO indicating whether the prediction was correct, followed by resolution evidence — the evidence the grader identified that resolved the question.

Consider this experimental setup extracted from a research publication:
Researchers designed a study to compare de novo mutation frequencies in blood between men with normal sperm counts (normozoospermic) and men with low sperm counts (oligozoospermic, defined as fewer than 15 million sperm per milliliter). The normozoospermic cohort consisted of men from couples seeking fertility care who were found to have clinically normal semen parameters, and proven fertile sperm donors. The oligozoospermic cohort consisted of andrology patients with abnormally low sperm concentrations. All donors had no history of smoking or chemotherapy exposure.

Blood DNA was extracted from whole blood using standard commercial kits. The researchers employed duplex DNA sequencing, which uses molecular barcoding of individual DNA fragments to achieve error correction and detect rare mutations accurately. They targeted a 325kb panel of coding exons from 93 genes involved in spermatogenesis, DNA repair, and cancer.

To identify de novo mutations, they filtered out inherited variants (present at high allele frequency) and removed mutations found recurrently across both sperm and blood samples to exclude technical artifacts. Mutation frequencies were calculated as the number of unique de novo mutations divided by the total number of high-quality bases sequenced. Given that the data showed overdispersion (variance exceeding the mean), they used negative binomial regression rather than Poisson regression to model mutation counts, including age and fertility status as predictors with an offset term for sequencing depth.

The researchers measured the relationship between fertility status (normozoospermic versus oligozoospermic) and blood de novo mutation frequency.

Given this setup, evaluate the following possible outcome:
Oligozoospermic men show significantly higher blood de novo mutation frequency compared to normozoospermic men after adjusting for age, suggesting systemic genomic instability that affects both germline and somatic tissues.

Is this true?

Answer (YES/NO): NO